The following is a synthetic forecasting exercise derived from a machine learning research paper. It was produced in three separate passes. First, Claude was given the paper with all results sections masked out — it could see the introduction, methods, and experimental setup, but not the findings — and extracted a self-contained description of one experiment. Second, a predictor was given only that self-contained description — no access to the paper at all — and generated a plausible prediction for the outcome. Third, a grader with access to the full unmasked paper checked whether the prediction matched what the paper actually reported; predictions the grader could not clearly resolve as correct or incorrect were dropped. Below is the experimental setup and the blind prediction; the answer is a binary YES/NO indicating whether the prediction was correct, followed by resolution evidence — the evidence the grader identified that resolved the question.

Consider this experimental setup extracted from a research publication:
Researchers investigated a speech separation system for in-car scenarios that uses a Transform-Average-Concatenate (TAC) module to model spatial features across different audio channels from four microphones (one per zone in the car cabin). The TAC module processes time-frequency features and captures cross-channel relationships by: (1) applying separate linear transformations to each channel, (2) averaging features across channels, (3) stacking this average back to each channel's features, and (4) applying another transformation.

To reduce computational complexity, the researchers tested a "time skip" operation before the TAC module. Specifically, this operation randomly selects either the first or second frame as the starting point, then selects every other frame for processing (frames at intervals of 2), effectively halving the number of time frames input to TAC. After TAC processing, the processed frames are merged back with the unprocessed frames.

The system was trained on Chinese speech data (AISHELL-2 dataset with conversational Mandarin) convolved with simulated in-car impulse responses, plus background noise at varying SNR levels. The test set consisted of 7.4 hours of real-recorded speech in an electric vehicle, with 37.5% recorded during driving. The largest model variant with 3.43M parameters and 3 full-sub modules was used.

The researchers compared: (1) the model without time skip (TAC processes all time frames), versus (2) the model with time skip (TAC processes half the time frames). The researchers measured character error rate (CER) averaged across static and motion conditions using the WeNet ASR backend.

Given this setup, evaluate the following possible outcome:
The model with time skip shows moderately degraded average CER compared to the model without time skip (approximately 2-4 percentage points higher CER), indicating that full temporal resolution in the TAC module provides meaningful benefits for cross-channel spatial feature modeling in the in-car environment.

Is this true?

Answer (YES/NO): NO